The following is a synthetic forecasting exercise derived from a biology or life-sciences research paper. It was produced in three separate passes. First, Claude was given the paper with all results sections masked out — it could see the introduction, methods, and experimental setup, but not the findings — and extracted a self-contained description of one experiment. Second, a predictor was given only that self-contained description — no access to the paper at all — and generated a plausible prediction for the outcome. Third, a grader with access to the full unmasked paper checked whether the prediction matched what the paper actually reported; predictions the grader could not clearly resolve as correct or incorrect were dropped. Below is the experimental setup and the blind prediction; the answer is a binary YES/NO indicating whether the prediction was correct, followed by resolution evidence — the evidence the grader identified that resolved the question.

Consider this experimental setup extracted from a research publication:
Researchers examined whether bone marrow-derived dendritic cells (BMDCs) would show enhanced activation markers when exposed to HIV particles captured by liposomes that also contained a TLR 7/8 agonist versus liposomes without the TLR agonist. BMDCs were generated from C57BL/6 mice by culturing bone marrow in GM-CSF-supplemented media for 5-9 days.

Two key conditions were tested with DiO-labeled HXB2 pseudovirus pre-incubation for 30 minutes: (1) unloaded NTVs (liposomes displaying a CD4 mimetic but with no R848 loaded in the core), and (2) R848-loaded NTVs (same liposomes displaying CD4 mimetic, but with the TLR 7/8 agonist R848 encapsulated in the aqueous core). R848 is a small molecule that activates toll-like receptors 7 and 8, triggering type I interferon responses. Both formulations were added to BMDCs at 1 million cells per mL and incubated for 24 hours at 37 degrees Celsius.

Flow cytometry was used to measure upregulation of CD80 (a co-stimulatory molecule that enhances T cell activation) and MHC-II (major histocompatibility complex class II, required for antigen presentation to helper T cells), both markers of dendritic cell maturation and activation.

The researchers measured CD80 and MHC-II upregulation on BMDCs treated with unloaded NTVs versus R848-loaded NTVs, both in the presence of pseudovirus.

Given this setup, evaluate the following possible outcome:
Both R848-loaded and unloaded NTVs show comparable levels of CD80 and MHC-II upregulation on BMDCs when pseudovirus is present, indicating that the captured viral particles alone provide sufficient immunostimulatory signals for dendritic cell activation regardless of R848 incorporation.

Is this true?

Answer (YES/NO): NO